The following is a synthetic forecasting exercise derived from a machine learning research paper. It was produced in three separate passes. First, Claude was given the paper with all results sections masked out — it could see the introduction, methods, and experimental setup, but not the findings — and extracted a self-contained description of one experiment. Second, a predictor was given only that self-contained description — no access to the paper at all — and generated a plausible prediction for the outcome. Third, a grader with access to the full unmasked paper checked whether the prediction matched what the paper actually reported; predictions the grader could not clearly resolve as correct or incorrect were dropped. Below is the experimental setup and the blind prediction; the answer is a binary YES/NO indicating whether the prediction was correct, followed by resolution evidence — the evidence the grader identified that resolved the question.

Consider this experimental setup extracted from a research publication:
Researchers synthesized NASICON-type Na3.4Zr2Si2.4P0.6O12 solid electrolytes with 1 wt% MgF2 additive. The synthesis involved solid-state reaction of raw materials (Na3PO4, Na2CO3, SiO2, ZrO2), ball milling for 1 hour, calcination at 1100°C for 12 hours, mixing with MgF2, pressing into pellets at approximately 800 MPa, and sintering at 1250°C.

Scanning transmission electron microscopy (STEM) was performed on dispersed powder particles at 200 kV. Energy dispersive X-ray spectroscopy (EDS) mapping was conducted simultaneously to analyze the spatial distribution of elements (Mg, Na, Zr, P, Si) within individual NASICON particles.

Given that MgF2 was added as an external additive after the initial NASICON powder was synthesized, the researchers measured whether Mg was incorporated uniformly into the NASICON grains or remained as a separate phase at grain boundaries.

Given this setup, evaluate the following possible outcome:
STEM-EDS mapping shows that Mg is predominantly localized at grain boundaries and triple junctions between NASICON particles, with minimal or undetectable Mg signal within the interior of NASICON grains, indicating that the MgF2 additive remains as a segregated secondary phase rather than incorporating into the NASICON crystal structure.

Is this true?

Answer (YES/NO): NO